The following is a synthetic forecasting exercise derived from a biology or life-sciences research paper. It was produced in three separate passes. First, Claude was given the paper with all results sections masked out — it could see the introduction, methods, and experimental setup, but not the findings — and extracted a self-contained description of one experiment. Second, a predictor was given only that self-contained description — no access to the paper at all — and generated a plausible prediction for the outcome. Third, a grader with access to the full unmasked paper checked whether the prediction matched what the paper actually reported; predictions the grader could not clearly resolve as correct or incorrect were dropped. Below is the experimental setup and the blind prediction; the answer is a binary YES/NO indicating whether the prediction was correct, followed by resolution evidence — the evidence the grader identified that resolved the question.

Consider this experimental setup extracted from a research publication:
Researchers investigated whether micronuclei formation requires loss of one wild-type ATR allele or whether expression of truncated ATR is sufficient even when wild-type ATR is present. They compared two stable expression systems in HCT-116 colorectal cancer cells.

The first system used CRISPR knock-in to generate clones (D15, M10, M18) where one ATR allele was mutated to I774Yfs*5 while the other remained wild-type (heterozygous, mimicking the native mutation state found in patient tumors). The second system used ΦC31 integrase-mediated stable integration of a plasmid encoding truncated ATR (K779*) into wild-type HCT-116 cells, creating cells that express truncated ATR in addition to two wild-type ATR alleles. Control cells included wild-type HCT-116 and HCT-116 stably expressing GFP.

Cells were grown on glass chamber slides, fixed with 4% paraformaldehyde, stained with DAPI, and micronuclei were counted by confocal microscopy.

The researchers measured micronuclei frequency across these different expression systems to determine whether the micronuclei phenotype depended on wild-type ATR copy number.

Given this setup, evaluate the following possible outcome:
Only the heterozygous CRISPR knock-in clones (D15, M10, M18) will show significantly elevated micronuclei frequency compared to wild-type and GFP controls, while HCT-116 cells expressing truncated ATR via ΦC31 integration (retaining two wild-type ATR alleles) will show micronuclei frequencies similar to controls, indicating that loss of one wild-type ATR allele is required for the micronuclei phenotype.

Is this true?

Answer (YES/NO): NO